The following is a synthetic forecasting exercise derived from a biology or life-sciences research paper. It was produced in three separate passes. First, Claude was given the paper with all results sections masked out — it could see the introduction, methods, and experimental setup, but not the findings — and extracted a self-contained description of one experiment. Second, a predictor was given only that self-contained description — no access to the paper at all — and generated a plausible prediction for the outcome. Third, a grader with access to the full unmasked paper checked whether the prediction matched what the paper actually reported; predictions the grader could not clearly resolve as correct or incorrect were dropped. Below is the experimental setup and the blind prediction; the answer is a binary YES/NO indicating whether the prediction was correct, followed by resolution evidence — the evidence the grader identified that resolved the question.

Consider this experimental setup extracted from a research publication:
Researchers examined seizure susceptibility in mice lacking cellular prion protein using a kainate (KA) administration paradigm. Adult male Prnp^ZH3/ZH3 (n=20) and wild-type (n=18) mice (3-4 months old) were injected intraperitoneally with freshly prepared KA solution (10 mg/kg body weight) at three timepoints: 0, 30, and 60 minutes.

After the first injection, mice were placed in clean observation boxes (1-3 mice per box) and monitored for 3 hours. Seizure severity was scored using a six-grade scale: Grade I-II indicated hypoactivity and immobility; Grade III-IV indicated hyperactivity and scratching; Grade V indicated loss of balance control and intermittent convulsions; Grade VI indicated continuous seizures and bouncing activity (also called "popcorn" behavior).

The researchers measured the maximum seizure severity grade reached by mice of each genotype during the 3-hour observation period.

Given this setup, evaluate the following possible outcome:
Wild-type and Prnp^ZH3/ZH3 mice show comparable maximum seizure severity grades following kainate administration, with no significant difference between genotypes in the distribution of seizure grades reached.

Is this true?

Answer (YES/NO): NO